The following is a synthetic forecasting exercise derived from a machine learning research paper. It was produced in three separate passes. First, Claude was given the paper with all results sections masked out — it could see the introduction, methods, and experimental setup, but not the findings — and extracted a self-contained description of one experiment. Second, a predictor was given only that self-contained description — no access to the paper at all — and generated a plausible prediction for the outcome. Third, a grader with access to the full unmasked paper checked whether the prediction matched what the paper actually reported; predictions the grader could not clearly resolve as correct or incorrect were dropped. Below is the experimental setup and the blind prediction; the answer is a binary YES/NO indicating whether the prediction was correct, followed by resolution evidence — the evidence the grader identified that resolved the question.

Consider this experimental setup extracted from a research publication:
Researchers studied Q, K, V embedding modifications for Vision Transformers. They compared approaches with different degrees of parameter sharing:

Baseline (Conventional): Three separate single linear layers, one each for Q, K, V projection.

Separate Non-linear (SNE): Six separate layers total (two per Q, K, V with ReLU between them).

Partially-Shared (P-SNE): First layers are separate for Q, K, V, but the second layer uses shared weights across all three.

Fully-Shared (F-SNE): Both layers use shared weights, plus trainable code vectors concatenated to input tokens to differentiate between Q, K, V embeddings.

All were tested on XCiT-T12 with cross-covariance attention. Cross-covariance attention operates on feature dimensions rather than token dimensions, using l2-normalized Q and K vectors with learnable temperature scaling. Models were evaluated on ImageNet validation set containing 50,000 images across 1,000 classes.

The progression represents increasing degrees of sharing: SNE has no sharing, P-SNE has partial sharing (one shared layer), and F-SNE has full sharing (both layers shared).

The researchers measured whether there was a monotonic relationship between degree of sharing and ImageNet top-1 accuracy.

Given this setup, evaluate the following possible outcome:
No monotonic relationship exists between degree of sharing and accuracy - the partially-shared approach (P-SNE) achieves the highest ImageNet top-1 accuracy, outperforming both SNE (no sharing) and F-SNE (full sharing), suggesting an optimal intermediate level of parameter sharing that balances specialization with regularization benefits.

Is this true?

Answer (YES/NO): YES